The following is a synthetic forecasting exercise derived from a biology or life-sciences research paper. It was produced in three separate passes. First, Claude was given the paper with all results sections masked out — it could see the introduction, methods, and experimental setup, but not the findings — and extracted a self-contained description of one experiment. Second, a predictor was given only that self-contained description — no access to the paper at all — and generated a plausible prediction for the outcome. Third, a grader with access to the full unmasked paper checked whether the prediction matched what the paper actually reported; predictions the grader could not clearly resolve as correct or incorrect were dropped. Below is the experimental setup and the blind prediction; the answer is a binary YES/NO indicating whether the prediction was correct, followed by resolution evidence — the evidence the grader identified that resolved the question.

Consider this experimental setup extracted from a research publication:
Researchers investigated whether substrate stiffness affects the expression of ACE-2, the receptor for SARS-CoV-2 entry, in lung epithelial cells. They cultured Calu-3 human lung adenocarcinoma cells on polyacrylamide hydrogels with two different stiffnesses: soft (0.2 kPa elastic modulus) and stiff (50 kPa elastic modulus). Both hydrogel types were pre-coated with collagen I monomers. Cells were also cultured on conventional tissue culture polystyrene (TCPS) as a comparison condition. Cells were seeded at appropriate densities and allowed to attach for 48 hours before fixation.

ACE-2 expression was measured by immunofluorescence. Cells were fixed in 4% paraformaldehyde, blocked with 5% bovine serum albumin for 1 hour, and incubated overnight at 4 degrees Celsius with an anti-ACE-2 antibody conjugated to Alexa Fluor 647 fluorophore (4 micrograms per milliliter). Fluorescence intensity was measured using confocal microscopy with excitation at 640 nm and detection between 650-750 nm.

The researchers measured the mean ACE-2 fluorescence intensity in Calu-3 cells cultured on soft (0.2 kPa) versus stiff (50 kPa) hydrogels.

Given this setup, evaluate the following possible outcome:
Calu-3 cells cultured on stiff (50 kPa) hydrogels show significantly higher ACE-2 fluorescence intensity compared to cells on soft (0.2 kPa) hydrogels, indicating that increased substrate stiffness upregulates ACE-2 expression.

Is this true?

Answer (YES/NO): NO